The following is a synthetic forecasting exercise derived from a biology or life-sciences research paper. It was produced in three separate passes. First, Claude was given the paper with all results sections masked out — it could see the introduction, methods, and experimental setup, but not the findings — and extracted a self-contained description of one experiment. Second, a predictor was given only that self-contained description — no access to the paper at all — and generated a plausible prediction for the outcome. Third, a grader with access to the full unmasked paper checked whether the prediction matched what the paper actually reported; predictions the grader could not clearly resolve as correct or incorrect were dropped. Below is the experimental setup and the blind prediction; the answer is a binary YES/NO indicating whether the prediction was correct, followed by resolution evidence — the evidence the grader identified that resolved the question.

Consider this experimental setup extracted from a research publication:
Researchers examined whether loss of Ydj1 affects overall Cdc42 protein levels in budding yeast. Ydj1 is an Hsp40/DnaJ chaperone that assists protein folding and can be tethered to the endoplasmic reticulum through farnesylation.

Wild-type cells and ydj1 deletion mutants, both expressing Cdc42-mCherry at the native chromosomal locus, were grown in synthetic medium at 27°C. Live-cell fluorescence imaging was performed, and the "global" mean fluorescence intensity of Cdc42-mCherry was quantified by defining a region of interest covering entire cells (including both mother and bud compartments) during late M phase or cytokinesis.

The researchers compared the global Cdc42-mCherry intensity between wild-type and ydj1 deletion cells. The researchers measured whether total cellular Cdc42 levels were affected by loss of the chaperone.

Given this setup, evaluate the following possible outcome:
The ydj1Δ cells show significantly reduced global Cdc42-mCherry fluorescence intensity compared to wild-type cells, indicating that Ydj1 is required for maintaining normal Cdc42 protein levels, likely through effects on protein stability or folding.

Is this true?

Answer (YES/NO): YES